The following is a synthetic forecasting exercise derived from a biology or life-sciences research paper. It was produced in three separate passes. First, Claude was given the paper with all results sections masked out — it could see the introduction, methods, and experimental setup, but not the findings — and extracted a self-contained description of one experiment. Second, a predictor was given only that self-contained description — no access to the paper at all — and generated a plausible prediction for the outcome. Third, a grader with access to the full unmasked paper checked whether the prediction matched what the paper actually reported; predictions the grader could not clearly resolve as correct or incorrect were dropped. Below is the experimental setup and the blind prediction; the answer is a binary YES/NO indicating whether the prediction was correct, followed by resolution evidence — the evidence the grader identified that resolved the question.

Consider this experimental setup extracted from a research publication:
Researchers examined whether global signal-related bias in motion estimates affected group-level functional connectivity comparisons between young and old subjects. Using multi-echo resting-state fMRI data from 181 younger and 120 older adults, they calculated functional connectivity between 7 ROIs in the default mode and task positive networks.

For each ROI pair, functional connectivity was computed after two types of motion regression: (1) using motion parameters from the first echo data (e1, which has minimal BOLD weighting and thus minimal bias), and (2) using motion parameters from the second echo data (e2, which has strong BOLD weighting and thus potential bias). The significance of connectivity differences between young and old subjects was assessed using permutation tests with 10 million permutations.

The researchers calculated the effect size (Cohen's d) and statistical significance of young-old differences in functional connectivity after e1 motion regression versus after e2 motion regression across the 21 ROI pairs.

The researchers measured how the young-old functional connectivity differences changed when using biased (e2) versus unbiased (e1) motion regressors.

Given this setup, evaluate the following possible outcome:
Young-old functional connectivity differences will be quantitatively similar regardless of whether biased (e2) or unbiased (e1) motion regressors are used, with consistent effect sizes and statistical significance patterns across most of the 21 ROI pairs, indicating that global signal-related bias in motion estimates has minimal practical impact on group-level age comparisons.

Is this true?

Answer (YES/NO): NO